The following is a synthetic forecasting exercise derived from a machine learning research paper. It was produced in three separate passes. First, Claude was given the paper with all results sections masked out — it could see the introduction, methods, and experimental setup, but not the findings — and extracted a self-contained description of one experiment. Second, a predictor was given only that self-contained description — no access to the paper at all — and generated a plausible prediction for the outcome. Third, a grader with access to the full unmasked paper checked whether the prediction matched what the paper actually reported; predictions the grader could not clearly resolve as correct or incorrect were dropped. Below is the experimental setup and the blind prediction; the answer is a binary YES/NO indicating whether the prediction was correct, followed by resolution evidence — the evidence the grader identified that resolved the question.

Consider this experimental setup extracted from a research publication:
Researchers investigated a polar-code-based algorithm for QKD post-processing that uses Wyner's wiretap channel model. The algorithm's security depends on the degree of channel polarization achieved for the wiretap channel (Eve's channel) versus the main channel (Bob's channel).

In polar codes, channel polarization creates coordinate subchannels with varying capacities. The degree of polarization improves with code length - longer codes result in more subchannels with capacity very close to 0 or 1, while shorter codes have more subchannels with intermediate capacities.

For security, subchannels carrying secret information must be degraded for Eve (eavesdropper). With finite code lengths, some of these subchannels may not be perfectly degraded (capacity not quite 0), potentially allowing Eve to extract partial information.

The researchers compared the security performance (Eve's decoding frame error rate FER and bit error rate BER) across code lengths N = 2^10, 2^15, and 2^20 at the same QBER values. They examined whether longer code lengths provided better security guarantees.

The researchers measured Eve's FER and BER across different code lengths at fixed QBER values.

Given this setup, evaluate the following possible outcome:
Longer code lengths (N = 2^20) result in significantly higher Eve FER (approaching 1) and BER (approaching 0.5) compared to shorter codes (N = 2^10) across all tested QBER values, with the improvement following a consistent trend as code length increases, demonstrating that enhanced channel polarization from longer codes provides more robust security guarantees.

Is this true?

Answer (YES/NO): NO